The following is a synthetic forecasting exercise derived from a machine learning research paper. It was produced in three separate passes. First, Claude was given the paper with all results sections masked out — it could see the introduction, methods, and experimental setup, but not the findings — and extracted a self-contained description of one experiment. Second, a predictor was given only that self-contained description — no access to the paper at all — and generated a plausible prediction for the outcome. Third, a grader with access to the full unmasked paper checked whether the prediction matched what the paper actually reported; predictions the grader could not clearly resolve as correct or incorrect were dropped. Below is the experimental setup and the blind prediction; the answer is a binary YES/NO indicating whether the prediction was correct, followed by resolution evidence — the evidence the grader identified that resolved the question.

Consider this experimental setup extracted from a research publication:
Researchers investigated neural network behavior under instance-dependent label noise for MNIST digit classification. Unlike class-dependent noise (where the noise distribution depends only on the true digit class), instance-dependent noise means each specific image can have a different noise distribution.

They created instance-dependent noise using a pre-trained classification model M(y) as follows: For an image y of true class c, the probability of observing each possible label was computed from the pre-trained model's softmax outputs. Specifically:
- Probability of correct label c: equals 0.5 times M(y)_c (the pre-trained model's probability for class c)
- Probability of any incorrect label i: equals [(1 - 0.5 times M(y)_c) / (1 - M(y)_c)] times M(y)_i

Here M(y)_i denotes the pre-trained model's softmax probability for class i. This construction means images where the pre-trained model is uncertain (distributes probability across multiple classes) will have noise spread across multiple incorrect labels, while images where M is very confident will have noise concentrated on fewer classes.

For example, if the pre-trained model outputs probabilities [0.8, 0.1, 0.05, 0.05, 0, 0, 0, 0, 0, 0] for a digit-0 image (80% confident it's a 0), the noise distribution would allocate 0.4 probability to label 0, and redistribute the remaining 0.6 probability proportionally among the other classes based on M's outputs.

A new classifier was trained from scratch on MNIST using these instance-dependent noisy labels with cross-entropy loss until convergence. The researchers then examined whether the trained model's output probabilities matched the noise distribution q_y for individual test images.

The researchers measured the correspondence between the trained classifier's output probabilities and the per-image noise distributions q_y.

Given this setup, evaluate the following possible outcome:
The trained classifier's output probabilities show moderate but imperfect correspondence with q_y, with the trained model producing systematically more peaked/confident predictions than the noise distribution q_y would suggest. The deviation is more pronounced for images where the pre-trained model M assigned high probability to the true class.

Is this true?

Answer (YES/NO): NO